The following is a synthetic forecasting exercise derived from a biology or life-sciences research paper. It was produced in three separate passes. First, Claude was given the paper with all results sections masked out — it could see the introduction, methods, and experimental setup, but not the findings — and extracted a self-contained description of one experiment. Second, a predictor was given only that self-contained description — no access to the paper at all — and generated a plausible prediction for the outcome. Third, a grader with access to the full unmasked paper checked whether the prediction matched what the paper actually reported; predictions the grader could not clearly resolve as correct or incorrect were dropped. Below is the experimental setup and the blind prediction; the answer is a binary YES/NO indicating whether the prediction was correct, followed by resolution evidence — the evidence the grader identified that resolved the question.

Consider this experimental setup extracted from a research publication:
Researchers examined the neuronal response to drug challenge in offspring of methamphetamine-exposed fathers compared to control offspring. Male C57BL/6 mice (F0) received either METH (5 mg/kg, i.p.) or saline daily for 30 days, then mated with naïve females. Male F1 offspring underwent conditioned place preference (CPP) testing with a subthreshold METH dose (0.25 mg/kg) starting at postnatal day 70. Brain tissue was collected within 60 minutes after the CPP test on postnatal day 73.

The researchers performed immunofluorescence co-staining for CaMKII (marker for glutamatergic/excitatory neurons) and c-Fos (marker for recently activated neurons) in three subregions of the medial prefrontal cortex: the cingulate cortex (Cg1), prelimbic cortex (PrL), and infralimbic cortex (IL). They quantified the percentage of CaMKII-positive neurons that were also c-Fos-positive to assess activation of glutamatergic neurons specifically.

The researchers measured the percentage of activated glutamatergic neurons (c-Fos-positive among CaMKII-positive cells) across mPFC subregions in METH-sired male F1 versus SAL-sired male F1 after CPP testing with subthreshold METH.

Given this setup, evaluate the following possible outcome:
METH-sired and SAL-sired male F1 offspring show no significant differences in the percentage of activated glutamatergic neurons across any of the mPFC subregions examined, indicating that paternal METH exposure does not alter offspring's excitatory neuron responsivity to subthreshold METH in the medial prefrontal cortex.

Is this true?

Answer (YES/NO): NO